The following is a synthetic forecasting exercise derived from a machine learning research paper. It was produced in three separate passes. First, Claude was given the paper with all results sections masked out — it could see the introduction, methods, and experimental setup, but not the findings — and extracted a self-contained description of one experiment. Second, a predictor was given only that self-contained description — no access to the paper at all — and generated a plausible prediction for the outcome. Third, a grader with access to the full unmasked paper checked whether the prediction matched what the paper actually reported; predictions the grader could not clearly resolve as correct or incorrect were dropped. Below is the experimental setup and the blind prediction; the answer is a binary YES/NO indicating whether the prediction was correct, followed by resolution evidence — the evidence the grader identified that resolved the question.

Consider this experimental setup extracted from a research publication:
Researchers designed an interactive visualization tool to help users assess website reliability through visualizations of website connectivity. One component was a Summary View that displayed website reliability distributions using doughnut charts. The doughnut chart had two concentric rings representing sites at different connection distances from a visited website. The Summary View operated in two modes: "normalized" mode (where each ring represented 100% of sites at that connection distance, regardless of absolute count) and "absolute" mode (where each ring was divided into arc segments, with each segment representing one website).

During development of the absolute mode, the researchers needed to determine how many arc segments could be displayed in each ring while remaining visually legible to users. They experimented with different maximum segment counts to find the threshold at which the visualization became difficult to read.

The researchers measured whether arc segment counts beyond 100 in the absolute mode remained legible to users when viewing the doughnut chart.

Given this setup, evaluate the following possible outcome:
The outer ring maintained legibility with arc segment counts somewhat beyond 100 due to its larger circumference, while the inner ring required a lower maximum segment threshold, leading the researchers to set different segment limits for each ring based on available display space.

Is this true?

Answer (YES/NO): NO